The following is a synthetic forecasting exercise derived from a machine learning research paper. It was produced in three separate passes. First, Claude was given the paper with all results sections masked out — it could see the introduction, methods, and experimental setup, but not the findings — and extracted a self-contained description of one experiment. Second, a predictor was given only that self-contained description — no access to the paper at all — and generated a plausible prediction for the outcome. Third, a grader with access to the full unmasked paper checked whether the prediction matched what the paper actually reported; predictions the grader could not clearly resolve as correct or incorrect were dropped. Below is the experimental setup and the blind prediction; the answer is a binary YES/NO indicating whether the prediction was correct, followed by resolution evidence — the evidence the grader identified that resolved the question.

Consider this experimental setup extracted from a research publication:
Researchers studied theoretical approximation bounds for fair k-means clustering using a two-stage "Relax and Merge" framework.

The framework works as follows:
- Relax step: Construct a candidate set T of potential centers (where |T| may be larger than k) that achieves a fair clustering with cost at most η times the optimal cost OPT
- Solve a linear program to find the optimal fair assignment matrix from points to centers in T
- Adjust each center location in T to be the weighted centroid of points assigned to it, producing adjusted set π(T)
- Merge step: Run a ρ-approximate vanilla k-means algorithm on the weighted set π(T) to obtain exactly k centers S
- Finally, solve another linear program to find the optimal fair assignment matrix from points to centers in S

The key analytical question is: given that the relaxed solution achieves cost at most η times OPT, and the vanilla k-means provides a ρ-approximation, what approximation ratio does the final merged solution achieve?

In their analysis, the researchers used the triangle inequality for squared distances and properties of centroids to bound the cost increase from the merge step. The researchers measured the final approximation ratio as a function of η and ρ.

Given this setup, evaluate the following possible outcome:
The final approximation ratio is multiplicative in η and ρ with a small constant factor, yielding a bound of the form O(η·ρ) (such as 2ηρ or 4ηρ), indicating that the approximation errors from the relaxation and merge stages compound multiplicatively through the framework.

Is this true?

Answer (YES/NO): NO